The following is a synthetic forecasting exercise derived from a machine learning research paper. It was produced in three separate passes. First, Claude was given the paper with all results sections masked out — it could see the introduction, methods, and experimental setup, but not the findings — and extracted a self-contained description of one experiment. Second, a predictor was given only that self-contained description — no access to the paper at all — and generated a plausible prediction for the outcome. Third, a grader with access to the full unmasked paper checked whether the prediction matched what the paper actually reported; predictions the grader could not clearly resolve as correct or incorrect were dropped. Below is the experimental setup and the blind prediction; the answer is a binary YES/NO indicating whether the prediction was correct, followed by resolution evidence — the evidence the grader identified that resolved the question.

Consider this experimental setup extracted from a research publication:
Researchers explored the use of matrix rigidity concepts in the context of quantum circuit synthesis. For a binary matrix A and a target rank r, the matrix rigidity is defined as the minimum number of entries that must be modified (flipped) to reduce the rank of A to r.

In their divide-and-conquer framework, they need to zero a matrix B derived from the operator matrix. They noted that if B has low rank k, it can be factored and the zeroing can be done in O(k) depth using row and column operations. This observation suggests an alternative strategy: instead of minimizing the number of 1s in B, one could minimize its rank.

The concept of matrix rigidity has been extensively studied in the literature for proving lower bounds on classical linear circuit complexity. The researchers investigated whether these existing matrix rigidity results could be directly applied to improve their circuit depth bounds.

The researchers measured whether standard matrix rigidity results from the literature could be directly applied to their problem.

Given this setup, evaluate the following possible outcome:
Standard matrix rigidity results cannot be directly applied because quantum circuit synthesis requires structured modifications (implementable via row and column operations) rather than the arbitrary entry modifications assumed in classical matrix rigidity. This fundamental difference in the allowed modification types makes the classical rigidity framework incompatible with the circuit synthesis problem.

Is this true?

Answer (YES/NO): NO